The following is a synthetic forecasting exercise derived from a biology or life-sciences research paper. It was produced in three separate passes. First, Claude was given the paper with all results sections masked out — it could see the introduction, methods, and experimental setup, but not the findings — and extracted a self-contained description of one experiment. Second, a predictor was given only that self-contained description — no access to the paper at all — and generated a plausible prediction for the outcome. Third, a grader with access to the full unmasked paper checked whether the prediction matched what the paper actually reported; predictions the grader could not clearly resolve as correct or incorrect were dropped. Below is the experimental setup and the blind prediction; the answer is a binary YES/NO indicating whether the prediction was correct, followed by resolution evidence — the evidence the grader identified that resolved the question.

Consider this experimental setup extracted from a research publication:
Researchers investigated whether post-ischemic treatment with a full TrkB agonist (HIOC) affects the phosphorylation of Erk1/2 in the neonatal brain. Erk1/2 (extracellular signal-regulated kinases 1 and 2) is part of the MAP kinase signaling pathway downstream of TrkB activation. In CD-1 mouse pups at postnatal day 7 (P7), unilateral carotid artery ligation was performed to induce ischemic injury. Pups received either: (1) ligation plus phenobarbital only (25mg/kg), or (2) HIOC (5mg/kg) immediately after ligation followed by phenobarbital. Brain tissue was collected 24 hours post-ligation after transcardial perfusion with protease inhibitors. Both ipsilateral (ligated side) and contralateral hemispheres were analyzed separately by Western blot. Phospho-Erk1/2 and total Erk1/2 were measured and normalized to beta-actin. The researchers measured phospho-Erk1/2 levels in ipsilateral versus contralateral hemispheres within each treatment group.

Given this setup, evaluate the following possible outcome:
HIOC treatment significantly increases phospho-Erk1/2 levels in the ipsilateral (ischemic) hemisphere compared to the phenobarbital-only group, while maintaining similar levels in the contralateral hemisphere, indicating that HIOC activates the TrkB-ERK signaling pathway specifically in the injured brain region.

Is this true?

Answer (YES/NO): NO